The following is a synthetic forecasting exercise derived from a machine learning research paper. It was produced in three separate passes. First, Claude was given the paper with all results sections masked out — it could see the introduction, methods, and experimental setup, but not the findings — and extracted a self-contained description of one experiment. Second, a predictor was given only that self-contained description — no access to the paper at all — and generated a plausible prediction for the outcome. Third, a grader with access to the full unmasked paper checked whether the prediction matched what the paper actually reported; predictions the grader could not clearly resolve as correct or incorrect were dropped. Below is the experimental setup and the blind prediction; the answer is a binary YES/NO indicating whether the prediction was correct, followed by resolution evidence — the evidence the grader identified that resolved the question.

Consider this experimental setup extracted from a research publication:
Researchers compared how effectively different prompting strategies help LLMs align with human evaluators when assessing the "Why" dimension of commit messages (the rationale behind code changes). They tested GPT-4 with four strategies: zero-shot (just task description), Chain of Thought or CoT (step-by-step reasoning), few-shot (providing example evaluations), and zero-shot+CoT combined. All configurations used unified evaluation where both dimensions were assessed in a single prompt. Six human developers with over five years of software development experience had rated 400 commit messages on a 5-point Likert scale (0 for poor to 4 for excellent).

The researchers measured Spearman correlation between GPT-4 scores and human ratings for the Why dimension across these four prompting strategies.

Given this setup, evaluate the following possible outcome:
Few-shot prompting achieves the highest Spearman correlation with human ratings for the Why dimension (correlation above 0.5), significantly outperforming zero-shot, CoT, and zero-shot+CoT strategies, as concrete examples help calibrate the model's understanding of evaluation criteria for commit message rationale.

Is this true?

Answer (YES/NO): NO